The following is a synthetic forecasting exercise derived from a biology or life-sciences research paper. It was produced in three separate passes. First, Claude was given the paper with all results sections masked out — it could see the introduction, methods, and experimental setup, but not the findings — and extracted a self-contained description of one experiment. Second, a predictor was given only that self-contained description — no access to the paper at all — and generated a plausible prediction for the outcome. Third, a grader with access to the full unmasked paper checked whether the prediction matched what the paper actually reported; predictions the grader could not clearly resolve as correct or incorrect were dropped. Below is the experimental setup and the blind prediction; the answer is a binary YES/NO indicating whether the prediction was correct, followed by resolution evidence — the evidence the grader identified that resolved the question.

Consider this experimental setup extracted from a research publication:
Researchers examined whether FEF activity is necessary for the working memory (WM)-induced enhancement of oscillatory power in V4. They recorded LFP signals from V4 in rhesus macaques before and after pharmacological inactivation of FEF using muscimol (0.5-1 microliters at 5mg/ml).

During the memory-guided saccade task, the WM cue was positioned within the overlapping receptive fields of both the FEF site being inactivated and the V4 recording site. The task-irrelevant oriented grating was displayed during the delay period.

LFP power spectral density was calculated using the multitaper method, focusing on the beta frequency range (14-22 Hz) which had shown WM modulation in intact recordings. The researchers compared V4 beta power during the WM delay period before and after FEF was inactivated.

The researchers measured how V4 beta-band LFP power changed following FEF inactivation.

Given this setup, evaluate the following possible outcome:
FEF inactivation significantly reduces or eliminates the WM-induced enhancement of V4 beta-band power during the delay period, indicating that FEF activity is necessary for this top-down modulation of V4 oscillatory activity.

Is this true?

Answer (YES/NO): YES